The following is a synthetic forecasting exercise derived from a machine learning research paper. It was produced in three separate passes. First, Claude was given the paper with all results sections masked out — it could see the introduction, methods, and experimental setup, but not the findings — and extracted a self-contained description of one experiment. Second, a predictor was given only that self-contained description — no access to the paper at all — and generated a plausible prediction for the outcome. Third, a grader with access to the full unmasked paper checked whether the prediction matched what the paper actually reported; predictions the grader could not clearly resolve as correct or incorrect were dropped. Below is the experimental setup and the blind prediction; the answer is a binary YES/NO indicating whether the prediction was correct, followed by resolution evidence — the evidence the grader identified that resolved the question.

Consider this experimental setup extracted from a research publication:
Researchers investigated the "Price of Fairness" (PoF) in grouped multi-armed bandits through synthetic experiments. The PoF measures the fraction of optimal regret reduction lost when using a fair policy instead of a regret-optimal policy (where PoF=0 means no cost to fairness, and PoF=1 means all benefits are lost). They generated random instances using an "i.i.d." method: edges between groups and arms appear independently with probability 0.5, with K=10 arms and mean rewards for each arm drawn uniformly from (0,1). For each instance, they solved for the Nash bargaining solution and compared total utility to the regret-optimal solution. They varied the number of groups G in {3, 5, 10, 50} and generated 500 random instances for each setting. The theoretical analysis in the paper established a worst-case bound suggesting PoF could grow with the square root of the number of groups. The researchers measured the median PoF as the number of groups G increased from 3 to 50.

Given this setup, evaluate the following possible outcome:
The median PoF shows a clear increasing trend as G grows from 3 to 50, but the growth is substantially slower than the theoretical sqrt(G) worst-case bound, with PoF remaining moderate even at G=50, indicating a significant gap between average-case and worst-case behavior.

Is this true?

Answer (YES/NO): NO